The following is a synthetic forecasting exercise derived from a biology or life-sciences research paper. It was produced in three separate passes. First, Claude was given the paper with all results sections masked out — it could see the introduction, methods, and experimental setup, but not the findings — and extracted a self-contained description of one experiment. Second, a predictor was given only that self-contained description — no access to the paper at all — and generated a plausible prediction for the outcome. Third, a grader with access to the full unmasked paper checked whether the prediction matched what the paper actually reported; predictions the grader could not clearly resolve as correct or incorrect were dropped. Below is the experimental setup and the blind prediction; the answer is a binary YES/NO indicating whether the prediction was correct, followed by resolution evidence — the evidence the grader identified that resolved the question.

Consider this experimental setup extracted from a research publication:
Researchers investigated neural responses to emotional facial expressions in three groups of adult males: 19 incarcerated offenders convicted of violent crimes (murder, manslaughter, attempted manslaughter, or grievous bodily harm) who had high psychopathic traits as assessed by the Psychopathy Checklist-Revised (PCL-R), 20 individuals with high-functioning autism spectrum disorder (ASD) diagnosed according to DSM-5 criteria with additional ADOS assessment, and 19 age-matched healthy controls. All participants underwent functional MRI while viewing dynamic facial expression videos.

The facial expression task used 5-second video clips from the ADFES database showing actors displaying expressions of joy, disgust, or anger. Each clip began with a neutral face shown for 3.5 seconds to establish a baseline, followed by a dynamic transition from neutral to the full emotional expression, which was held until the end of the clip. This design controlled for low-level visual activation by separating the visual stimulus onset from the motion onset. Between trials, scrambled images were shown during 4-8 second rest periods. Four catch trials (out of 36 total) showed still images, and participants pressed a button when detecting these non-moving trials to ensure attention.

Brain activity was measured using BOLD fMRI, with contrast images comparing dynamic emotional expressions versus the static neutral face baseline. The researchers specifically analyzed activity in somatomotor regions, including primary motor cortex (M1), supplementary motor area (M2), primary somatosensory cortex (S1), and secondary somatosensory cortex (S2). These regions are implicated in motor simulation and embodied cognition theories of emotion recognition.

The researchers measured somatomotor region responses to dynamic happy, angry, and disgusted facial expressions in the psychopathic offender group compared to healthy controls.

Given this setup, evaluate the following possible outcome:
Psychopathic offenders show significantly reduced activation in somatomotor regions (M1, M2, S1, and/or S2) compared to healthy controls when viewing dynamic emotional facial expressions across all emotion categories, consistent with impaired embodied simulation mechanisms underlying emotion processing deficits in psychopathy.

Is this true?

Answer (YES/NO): YES